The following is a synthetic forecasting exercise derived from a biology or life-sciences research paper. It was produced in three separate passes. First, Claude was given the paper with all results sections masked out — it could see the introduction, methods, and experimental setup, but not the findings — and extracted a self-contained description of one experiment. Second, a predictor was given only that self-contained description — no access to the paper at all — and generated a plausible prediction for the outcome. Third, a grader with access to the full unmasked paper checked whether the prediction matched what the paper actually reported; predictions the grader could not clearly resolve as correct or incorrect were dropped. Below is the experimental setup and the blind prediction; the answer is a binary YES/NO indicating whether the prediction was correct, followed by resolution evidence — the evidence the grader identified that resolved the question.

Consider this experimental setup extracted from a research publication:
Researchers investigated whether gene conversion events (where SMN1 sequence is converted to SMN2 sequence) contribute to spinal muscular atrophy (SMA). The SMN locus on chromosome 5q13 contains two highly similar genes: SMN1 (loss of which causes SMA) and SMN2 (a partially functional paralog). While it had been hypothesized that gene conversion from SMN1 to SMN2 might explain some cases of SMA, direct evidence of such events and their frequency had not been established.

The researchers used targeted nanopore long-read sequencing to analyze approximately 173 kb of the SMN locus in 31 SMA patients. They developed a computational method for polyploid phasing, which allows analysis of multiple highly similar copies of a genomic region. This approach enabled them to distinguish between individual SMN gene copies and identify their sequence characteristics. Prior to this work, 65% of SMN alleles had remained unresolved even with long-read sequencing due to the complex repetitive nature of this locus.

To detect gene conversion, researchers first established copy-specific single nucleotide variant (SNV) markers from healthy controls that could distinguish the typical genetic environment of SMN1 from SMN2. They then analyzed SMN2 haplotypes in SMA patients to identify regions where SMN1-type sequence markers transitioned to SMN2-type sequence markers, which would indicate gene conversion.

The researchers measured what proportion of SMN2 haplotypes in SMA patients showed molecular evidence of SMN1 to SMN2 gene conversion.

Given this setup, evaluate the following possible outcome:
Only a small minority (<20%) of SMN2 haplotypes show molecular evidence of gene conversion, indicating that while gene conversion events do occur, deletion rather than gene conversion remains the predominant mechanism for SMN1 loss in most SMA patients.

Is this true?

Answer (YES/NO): NO